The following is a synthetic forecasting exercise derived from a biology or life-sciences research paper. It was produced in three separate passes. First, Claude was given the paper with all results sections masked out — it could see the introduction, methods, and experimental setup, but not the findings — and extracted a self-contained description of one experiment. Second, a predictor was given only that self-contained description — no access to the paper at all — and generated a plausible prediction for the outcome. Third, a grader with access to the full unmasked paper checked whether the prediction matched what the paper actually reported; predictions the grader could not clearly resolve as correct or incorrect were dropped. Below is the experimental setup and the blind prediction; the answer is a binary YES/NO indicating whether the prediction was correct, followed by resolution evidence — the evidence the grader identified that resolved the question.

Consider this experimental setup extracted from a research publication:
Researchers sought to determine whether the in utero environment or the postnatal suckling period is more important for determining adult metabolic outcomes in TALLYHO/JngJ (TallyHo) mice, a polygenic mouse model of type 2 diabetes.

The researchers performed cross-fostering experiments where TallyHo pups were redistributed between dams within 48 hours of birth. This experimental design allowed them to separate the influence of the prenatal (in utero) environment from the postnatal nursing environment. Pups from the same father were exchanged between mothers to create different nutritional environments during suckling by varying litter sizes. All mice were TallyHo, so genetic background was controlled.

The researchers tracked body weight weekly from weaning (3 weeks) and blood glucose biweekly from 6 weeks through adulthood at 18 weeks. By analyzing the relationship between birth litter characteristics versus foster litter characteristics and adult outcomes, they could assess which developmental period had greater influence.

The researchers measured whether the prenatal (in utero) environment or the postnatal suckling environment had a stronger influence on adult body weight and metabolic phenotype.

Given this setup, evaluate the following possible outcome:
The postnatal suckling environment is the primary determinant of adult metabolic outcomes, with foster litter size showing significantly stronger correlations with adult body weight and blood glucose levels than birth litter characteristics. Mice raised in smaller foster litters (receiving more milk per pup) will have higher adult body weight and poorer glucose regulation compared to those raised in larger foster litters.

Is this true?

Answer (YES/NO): YES